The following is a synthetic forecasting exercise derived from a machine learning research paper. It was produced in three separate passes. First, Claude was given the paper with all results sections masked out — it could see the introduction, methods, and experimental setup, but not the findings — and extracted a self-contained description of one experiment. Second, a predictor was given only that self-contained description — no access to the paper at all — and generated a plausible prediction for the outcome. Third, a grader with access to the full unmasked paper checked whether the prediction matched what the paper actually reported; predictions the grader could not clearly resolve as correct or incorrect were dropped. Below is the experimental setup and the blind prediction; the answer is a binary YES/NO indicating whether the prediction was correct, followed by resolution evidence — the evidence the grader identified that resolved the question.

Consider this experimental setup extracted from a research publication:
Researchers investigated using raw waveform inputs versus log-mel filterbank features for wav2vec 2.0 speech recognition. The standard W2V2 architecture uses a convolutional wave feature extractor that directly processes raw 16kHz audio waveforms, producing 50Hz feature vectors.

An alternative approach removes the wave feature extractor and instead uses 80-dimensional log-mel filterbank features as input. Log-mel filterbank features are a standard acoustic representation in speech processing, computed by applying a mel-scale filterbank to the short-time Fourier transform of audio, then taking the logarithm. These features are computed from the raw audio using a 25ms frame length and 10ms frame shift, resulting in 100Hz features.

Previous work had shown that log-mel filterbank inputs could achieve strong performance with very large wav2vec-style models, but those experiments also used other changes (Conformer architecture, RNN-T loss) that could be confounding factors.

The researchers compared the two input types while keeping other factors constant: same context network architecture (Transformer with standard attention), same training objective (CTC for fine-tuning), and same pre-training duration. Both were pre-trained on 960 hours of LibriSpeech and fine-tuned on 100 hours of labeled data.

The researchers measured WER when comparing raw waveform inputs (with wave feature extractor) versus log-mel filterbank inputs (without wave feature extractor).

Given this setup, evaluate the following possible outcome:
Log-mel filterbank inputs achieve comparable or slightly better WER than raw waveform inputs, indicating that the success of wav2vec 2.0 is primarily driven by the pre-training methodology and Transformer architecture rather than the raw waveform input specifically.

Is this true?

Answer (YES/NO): NO